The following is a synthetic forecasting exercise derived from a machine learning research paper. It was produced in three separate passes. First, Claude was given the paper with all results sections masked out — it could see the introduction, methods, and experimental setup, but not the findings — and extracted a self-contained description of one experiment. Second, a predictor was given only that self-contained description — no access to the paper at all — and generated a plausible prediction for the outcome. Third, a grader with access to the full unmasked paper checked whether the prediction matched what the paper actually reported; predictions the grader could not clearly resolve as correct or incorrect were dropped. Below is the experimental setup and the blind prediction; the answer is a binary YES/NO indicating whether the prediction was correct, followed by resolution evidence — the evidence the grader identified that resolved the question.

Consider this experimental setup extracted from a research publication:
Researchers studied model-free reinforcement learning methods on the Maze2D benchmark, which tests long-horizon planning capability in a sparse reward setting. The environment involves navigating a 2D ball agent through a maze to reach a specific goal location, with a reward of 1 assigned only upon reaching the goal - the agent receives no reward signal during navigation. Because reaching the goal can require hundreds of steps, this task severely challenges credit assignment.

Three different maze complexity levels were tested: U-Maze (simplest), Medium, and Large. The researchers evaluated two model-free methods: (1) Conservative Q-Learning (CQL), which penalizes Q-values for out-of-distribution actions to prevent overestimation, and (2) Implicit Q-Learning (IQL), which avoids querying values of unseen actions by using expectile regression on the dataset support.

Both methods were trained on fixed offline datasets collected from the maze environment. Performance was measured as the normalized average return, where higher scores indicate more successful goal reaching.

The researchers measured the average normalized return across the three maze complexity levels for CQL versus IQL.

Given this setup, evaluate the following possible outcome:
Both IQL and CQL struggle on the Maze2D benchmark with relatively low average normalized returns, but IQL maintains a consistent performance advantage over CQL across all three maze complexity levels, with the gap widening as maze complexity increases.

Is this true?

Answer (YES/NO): NO